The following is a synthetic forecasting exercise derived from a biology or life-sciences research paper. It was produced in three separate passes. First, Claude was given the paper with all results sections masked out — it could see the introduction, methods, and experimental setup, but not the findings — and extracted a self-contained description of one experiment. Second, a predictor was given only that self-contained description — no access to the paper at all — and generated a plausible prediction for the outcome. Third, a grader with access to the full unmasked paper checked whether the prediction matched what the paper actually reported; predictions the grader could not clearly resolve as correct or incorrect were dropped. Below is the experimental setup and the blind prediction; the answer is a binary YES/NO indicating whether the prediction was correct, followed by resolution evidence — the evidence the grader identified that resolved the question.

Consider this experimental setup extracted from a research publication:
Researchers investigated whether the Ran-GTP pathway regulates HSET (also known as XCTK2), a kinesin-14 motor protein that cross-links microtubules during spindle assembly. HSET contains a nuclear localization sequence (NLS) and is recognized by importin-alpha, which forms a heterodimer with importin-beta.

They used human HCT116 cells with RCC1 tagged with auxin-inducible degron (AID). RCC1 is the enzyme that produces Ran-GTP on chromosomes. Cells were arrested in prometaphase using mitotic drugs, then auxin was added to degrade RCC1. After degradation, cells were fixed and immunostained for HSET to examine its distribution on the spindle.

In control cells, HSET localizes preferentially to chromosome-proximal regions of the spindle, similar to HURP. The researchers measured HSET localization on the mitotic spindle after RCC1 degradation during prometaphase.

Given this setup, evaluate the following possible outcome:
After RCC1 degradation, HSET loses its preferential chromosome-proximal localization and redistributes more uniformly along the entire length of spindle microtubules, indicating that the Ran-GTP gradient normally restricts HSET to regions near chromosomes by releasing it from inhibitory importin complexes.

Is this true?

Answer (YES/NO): NO